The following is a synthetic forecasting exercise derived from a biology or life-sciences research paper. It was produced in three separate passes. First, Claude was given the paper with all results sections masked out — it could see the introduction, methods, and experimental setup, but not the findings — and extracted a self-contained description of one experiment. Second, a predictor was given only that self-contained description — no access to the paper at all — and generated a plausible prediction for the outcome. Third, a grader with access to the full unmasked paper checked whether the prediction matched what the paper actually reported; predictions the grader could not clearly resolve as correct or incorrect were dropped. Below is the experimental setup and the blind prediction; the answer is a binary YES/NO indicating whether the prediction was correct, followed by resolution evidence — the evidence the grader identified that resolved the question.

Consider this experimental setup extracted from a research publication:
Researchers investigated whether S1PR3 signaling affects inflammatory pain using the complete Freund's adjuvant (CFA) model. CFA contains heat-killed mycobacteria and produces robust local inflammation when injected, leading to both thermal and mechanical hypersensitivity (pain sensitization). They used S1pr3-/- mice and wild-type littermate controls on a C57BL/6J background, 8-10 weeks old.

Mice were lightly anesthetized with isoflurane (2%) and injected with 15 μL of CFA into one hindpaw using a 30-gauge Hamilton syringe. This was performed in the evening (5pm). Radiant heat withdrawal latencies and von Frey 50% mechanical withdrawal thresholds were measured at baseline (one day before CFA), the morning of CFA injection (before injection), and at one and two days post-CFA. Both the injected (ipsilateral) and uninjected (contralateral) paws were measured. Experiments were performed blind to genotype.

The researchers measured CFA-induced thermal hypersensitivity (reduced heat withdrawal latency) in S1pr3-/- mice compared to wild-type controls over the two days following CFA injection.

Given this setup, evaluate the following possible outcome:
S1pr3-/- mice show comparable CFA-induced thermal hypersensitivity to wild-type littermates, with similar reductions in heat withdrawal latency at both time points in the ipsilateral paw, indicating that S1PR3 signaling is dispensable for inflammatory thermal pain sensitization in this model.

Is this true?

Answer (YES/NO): NO